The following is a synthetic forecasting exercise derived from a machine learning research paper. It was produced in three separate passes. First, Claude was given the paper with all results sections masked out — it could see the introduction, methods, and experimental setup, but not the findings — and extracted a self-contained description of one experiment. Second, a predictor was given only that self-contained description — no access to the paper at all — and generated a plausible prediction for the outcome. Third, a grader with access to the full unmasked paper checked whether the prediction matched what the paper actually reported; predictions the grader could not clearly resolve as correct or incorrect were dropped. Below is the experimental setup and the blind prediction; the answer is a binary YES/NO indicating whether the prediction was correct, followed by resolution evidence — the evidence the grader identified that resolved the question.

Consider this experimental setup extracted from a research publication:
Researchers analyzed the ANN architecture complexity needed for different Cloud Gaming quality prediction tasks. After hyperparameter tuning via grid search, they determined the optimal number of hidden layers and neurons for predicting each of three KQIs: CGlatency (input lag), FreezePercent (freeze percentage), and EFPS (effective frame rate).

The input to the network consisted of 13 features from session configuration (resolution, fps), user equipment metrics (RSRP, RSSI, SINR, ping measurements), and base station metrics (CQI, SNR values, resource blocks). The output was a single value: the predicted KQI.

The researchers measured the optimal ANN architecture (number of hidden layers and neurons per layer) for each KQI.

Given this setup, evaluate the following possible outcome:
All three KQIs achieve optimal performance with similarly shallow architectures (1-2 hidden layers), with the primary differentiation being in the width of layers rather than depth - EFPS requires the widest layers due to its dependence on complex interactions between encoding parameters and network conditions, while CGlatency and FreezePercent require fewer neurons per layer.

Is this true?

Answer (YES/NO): NO